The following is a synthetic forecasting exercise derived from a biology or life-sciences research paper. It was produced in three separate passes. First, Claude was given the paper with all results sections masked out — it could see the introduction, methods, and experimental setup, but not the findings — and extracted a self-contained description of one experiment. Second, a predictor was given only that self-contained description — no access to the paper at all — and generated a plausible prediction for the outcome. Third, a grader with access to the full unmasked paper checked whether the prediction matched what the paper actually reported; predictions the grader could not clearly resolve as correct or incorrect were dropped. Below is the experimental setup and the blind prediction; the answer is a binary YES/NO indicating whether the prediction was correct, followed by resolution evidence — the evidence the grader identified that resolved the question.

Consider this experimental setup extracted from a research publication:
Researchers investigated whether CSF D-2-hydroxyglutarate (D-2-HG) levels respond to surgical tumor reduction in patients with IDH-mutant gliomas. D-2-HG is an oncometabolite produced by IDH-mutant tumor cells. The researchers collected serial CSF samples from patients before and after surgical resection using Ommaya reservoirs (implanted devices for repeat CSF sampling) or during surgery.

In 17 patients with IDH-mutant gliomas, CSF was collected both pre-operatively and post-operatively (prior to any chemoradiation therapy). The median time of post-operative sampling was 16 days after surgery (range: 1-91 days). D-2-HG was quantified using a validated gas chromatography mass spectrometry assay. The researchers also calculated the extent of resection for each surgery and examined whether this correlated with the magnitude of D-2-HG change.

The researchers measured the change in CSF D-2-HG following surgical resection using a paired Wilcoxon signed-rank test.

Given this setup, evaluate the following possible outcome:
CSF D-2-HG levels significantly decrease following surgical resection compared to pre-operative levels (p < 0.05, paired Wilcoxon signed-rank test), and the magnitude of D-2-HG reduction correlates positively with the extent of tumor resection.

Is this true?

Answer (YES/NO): NO